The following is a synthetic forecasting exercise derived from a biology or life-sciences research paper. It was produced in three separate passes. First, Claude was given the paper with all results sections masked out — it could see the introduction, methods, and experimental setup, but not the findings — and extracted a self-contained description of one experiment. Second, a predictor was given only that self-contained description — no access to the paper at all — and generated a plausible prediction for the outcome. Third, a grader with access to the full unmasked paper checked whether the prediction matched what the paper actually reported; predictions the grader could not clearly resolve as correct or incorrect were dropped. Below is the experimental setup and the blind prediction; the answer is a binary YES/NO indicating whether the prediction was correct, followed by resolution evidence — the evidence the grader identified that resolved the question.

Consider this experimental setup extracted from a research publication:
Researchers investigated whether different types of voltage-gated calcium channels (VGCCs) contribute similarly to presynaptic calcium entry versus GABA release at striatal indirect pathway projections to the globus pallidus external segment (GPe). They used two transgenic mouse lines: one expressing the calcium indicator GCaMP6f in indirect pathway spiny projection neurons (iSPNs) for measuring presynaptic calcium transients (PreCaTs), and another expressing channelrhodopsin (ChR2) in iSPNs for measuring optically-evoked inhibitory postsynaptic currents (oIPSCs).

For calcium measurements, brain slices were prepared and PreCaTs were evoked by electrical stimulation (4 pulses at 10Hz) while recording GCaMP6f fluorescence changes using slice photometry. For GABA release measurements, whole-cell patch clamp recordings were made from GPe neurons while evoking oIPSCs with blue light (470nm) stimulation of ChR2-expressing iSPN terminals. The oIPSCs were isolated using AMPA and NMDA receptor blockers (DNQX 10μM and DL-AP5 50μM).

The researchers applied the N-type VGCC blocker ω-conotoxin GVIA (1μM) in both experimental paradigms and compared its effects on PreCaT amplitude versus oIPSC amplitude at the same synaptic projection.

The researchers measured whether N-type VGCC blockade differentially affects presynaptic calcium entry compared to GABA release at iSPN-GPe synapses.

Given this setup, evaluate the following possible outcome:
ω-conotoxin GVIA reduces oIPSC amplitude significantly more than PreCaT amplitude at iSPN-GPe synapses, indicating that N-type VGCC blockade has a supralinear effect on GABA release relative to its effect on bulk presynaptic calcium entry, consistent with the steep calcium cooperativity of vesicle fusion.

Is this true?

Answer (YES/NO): YES